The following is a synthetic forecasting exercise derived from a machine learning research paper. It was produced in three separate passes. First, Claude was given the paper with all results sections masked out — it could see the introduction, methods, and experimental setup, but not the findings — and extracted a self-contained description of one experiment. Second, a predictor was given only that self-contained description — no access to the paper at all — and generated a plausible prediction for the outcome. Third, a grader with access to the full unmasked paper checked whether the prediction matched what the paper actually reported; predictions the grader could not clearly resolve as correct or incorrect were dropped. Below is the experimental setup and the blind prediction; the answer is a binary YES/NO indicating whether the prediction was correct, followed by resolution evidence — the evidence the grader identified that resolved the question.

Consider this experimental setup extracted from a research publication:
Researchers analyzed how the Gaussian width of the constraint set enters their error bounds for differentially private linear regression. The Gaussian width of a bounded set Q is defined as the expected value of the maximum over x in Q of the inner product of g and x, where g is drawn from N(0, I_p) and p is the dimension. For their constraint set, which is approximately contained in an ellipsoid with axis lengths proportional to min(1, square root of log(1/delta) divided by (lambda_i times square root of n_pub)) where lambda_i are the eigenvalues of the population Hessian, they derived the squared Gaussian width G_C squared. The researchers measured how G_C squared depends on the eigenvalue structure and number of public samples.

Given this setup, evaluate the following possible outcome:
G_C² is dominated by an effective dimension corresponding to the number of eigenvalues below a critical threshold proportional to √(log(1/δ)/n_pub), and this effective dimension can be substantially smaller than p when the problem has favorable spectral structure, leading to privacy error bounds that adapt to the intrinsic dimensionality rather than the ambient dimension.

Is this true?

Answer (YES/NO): YES